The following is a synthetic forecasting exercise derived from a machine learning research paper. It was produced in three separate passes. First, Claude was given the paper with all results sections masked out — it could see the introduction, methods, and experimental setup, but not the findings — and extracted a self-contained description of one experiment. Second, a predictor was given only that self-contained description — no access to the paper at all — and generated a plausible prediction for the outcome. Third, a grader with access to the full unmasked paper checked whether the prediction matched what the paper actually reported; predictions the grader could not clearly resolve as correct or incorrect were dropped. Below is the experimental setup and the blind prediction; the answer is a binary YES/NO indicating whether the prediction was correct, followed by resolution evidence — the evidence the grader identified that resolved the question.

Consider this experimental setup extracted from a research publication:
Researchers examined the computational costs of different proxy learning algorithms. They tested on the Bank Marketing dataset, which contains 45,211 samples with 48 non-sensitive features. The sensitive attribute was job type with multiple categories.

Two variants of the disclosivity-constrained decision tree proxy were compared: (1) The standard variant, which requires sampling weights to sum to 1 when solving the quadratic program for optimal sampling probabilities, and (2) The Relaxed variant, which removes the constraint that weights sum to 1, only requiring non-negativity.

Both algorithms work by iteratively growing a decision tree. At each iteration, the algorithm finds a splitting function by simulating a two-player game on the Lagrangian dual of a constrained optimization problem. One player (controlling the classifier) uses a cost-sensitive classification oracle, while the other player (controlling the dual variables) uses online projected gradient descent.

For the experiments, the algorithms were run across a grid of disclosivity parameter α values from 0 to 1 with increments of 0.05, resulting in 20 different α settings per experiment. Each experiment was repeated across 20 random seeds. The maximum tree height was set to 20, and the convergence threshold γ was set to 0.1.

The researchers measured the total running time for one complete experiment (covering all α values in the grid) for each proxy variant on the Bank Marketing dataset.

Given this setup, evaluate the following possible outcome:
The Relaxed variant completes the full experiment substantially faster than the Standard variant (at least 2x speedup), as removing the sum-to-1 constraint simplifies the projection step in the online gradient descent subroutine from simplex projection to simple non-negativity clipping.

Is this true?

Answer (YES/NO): NO